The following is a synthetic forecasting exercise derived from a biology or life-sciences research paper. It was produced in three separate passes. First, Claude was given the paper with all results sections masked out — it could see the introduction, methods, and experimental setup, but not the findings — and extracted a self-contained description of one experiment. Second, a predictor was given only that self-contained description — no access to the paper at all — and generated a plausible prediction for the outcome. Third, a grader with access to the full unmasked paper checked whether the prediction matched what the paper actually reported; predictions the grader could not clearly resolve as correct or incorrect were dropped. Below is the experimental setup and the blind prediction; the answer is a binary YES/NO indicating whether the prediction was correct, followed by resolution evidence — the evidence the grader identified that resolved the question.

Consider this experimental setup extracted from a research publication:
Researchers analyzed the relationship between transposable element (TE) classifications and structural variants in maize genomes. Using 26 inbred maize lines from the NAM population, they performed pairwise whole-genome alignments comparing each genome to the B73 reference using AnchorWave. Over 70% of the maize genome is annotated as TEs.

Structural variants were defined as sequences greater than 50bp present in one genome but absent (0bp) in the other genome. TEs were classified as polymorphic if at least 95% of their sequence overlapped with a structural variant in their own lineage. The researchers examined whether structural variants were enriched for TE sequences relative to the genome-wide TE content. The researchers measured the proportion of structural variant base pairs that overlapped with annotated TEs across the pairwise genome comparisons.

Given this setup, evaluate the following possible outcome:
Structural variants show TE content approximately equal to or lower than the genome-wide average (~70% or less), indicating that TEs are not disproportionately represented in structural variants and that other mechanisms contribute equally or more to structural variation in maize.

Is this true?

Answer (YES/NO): NO